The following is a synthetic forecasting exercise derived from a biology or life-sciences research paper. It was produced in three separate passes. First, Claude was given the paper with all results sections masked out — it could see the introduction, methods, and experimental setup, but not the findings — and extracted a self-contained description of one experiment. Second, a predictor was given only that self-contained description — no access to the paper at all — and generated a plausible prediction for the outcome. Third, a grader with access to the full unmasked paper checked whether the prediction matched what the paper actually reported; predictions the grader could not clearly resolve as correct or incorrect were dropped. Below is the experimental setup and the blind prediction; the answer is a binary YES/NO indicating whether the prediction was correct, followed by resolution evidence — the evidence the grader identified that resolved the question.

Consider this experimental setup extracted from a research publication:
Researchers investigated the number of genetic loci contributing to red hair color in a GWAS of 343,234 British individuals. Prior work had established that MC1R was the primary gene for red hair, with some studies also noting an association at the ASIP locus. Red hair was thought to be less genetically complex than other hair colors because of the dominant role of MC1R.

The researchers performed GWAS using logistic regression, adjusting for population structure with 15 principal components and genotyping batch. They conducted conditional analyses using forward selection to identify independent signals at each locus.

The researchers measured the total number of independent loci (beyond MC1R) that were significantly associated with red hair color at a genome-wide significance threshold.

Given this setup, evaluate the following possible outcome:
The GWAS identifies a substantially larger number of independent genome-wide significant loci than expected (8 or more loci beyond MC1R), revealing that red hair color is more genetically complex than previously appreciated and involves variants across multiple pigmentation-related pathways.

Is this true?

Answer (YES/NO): NO